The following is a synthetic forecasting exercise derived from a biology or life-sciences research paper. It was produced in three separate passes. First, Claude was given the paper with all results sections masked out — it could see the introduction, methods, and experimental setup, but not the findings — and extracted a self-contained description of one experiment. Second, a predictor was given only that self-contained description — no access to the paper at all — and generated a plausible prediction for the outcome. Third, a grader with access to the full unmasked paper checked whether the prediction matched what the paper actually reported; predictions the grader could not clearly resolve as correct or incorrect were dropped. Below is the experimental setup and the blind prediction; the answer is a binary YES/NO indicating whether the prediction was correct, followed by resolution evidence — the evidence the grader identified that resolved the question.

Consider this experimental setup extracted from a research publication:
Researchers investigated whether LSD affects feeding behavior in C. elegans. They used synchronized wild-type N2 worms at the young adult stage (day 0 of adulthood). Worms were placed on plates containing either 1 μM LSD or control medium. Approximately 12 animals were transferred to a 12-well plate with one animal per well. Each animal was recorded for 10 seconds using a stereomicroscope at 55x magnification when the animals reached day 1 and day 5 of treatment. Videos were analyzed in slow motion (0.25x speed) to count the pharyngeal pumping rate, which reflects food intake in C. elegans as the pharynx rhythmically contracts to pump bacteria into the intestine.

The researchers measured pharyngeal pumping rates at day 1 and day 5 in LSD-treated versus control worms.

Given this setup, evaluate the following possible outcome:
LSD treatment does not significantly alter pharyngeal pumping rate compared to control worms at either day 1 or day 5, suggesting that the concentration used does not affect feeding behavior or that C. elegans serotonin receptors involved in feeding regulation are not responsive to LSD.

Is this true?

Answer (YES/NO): YES